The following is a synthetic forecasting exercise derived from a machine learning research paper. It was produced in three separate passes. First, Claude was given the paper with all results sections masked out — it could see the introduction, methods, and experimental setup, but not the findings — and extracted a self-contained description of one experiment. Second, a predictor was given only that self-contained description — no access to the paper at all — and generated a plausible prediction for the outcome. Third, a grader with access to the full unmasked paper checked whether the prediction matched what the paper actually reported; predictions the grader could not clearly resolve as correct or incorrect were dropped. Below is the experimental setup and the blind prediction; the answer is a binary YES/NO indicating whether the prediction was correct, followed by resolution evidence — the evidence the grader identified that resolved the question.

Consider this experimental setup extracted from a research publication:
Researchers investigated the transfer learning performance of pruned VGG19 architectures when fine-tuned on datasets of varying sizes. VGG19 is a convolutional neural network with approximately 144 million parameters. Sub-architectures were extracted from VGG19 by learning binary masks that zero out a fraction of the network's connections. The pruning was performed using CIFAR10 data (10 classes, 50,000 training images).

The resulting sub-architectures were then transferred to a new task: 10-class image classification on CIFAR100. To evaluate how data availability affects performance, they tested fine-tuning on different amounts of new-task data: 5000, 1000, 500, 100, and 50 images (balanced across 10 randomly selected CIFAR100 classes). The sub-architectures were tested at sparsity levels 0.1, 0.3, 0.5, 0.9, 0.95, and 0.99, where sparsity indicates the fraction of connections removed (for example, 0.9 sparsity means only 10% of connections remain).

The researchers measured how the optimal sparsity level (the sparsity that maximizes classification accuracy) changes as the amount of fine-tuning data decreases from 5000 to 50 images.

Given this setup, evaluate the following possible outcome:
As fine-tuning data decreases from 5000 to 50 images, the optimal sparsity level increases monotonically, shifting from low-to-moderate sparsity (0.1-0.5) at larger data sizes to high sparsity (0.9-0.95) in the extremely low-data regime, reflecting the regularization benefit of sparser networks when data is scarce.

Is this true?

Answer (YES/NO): NO